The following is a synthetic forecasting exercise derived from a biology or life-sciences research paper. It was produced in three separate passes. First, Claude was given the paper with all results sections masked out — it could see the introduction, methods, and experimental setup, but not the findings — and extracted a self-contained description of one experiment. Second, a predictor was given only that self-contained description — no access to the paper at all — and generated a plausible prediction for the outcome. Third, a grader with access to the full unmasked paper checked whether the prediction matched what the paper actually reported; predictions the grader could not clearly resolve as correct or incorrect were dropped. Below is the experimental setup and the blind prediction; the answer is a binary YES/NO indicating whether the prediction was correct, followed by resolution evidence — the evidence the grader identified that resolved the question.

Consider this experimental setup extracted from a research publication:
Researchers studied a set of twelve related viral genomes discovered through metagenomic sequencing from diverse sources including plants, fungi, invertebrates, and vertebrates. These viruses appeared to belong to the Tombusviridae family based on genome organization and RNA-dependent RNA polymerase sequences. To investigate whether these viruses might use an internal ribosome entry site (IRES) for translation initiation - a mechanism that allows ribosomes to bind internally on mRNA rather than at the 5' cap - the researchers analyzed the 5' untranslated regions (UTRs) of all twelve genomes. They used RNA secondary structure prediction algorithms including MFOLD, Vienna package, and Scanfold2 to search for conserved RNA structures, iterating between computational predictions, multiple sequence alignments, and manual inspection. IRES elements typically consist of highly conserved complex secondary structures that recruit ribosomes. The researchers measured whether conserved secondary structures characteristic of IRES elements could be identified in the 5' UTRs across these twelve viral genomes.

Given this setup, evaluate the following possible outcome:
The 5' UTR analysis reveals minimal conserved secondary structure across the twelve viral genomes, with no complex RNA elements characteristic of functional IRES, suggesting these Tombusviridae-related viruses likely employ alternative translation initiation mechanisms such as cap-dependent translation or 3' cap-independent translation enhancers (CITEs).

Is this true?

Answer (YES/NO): NO